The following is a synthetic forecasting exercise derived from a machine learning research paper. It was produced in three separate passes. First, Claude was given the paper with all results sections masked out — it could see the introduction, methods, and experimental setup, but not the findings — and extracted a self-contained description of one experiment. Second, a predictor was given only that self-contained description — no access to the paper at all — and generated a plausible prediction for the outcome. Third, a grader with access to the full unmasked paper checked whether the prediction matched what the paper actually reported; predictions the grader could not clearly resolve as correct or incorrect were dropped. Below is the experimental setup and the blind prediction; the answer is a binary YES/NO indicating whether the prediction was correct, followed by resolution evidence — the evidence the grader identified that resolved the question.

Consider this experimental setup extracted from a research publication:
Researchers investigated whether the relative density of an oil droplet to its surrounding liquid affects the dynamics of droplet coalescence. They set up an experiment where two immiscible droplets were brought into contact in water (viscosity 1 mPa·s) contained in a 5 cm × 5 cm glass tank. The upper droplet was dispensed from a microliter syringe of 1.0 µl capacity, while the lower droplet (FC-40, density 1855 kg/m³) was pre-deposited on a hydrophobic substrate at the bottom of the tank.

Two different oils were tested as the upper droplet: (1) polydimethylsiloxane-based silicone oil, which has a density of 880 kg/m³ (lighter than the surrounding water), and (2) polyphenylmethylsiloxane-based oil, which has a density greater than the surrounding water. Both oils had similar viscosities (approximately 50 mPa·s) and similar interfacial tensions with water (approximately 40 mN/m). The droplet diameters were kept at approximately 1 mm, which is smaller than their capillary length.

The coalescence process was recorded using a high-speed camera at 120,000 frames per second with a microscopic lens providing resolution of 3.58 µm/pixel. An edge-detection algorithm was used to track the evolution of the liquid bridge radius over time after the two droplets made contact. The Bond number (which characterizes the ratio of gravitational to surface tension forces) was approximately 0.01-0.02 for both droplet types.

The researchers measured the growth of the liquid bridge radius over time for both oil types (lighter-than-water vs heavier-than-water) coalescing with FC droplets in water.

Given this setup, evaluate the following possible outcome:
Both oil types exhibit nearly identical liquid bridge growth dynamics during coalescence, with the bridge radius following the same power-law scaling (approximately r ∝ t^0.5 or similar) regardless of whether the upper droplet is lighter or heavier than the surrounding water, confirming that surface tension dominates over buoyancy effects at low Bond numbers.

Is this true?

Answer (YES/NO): YES